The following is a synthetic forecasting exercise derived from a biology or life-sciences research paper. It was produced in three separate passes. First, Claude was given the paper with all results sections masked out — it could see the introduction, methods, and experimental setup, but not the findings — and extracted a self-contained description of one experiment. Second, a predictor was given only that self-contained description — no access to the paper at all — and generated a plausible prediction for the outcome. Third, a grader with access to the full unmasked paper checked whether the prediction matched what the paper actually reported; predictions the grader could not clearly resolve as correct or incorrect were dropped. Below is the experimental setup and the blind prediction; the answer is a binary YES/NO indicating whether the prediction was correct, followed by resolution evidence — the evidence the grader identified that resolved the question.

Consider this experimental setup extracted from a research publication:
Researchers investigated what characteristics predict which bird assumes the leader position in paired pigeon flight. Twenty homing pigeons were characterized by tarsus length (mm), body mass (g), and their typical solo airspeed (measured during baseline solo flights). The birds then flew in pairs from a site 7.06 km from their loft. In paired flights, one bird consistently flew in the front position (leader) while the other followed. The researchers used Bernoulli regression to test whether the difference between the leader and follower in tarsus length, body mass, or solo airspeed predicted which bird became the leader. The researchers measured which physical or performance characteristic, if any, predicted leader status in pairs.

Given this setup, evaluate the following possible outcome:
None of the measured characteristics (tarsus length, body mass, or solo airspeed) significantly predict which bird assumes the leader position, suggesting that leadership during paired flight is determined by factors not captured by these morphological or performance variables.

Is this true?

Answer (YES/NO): YES